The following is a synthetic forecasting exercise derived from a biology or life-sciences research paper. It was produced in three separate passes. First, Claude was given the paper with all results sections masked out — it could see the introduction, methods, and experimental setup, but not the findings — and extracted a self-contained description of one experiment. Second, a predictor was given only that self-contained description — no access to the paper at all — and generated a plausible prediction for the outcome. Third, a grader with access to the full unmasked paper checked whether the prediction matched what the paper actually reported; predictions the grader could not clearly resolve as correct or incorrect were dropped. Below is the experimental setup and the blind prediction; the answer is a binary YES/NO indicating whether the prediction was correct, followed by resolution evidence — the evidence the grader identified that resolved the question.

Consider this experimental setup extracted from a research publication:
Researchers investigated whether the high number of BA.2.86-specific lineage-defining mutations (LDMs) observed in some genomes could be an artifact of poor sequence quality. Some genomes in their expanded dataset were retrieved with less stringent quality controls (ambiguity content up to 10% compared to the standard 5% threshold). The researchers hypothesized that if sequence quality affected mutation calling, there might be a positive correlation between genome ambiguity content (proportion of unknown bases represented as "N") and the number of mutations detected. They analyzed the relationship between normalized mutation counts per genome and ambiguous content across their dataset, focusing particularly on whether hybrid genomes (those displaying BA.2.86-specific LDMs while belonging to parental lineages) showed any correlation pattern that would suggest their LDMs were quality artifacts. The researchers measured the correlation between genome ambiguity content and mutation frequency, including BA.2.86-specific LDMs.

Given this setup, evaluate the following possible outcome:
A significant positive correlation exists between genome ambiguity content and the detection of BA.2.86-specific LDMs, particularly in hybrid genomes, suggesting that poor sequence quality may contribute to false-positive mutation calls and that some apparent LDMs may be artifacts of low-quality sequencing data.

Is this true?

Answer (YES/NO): NO